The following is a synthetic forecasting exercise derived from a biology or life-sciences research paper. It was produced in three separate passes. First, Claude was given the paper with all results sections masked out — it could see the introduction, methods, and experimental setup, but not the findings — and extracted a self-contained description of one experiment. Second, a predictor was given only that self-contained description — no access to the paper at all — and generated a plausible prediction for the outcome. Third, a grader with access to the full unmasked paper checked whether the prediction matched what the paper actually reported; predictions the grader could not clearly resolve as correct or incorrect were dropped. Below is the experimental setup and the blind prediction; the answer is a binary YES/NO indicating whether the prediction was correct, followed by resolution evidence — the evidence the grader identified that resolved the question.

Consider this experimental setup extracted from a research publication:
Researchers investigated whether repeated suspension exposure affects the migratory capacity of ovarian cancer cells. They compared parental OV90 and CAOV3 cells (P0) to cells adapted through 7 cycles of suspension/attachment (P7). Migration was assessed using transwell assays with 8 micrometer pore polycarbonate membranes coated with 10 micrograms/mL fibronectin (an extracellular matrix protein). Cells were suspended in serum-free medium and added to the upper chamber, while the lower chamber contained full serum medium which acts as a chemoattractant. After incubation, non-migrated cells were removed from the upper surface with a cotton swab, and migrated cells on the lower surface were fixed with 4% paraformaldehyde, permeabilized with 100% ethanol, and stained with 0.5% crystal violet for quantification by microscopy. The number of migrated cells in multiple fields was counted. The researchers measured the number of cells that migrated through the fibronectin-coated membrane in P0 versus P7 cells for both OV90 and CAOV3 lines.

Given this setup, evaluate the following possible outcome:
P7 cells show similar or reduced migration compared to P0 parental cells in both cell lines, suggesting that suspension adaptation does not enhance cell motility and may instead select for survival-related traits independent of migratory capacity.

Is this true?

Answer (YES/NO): NO